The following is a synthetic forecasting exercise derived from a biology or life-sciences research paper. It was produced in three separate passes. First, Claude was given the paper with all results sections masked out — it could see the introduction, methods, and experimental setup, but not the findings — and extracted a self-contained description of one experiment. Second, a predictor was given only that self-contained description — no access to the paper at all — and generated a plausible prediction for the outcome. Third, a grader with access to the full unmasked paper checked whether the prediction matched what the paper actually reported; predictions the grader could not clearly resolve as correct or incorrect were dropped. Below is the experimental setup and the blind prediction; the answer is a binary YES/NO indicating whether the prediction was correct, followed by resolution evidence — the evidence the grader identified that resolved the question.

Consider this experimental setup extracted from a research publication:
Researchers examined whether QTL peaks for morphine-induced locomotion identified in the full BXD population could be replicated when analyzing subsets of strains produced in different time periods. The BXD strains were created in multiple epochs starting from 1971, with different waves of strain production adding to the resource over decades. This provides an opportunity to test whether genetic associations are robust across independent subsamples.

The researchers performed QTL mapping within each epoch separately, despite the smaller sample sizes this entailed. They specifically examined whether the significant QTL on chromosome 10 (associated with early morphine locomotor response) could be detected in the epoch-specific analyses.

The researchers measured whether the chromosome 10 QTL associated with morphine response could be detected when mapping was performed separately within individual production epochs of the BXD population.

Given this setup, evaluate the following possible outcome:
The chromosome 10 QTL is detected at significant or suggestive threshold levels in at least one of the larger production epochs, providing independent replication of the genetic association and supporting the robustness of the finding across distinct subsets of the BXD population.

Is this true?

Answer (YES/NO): YES